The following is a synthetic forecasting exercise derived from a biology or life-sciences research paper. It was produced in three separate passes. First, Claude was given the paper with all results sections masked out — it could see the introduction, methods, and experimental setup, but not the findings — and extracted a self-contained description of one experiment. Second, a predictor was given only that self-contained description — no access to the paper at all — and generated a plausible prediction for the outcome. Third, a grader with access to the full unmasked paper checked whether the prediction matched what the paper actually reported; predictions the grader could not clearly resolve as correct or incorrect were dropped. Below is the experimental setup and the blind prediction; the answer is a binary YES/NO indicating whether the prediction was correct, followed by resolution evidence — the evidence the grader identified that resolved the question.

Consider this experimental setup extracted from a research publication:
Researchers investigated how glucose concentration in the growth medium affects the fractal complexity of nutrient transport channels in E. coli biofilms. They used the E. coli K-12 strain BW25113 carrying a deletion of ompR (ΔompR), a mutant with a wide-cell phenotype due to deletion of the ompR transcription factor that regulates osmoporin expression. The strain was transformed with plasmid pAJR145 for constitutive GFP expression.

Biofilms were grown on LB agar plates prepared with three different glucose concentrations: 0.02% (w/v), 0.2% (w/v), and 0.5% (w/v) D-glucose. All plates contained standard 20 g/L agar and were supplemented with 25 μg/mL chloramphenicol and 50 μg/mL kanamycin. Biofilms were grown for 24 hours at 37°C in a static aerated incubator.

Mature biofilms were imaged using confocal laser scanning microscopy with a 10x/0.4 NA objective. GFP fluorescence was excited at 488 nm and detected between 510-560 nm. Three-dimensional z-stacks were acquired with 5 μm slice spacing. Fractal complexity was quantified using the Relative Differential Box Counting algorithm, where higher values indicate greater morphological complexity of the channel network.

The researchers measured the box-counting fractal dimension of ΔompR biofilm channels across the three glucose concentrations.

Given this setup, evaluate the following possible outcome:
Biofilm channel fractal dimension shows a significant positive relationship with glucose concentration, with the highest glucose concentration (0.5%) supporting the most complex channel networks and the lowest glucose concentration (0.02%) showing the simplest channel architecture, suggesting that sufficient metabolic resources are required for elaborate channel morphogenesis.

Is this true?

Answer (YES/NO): YES